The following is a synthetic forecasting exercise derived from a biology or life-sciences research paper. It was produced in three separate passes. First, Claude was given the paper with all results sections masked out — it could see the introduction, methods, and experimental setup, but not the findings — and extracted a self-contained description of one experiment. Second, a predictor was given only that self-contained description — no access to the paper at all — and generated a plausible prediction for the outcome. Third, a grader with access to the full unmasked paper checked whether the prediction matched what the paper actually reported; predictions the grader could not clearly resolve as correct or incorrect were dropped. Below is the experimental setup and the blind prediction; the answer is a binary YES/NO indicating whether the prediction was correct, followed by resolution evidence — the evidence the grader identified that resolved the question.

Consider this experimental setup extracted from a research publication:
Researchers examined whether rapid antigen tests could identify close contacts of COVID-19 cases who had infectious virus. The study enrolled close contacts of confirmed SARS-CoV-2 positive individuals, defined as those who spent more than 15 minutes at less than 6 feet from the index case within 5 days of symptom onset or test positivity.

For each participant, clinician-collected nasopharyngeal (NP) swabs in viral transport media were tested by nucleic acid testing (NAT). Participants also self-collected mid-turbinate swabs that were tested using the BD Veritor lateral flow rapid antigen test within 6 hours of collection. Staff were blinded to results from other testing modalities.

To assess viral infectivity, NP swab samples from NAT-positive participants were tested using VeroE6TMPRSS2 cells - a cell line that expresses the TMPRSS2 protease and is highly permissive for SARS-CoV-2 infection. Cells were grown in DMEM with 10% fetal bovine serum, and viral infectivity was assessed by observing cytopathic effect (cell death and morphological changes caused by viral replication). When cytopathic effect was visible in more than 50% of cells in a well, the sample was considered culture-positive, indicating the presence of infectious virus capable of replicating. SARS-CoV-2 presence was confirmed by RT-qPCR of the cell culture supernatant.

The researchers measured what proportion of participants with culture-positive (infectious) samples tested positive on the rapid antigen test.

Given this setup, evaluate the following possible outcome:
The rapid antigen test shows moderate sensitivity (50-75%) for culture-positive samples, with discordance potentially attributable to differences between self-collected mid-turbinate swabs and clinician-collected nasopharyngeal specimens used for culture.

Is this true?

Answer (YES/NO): YES